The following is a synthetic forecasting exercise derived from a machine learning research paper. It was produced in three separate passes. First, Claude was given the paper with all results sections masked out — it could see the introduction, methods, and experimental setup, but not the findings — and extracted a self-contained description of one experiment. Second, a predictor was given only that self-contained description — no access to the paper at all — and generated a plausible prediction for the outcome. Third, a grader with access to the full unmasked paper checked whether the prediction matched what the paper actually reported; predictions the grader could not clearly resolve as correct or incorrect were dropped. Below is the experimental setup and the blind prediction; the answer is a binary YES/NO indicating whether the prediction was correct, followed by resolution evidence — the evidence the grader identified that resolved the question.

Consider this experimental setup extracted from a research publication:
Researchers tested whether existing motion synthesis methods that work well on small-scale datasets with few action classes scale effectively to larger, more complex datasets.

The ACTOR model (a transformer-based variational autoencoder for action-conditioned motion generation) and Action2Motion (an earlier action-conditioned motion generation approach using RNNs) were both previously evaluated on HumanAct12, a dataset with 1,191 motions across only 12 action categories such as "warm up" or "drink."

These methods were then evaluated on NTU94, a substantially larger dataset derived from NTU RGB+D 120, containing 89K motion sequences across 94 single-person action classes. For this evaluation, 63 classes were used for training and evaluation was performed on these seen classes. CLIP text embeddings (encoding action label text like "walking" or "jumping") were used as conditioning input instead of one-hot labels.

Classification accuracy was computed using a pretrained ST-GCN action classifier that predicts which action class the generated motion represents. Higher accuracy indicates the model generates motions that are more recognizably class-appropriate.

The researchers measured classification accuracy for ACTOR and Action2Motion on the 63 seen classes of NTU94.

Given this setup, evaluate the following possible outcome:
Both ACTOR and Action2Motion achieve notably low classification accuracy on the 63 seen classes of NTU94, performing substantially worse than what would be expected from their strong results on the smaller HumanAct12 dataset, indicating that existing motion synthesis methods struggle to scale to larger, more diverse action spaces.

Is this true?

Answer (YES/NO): NO